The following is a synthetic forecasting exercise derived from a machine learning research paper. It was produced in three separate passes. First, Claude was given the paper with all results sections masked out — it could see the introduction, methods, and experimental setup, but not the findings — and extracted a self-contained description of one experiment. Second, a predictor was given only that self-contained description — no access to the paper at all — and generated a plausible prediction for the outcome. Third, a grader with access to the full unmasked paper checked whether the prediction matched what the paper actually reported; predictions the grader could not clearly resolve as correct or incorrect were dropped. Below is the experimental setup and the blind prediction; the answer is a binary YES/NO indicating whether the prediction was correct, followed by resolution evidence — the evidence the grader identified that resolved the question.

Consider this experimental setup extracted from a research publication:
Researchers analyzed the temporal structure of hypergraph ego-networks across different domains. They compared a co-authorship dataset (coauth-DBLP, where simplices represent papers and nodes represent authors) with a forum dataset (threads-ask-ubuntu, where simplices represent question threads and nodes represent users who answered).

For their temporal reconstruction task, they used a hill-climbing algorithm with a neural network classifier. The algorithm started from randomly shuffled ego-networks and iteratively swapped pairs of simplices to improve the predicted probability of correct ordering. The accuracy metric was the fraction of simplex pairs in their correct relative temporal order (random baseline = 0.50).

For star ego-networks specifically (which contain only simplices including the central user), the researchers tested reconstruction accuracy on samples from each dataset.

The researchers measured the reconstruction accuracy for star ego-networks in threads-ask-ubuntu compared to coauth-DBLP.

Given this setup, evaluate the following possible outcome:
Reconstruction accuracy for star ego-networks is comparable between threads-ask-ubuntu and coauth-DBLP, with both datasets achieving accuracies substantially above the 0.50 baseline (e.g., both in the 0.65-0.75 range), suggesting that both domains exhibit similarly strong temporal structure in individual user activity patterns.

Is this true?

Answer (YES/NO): YES